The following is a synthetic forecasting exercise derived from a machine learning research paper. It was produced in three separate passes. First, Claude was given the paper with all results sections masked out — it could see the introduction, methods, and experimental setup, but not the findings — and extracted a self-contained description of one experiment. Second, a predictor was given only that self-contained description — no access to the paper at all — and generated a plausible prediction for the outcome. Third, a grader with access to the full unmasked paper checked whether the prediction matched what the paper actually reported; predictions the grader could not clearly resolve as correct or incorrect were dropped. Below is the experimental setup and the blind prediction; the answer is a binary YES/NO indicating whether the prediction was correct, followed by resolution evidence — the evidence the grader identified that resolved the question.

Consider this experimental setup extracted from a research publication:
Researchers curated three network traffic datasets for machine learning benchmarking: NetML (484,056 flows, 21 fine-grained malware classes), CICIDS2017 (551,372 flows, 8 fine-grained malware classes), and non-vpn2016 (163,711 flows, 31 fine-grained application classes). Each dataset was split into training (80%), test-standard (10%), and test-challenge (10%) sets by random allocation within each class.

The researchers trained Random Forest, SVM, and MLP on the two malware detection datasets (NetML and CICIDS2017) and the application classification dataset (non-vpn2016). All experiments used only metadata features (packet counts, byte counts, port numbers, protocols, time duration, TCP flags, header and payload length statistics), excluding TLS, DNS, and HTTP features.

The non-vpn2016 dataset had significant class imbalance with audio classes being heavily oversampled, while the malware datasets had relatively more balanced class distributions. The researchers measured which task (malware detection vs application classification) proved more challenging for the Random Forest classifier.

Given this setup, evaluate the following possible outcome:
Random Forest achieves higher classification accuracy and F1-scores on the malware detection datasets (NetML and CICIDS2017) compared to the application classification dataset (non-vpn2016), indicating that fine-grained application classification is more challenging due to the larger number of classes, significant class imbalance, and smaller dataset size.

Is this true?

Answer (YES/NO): YES